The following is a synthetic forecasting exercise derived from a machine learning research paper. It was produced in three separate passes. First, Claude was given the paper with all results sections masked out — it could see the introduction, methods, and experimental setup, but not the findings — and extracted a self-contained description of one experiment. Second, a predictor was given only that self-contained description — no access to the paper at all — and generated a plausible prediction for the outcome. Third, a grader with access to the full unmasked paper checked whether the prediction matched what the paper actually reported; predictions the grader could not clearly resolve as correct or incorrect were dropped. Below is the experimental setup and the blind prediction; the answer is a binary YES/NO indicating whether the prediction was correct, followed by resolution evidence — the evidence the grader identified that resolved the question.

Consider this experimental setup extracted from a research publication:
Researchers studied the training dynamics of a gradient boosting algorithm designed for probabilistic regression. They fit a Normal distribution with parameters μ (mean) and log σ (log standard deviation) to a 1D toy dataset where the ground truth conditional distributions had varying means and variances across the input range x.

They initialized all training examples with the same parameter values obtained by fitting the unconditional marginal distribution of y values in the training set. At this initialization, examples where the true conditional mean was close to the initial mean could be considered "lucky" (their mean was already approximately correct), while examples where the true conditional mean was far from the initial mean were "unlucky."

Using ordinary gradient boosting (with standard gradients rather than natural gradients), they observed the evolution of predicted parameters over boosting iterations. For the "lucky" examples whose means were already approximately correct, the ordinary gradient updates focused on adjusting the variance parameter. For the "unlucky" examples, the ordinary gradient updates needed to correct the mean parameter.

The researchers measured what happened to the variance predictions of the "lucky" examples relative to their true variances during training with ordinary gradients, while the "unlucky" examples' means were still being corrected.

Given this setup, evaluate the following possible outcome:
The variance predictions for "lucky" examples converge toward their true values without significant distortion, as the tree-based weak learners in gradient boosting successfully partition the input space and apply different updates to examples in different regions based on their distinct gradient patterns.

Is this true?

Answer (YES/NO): NO